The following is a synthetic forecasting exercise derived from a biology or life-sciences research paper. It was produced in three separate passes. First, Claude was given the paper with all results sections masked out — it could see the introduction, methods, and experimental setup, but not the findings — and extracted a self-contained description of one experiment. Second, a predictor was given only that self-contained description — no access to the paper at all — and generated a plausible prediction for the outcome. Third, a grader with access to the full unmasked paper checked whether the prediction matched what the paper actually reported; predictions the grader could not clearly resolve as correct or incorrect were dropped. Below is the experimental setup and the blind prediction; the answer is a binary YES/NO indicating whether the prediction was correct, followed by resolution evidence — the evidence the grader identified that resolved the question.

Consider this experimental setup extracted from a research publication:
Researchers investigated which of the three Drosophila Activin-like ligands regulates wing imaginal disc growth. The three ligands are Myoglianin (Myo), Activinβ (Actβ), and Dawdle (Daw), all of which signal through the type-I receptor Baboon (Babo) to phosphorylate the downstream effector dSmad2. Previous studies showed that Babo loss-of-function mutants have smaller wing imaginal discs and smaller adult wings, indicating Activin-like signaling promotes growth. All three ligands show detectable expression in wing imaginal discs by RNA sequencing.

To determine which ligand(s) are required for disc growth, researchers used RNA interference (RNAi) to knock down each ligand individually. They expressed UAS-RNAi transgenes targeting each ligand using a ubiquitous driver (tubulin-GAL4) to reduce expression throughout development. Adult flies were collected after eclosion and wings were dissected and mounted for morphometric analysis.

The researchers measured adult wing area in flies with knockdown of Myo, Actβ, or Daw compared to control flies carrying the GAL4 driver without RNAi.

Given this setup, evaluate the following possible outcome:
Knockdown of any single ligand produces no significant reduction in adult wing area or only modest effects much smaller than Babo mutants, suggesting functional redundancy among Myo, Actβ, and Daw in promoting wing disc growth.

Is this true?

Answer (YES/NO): NO